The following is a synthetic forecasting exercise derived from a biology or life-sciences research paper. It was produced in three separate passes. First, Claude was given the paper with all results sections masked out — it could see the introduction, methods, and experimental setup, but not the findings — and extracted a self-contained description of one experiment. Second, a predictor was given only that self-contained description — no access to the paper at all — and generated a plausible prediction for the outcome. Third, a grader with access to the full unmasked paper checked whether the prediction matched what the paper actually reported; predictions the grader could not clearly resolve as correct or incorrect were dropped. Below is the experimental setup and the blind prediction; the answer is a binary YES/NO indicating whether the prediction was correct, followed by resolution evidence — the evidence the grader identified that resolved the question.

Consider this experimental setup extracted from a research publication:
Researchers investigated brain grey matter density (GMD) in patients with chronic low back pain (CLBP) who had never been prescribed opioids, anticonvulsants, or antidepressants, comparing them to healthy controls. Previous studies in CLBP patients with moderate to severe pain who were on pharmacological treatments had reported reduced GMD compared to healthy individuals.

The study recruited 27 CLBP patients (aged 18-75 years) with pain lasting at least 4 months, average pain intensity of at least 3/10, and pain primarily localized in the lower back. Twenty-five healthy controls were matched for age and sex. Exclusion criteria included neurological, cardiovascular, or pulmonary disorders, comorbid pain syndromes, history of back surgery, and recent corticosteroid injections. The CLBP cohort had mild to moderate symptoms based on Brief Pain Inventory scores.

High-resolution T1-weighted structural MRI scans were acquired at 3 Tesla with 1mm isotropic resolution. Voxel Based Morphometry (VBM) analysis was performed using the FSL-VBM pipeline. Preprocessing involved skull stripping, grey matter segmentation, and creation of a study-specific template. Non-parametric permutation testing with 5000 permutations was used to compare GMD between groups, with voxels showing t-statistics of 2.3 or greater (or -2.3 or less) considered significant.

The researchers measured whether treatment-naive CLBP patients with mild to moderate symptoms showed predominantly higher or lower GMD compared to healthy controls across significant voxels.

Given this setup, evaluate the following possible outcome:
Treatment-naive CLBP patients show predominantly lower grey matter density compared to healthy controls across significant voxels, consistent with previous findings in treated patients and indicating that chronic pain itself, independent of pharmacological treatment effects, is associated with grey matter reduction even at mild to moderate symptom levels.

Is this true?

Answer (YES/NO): NO